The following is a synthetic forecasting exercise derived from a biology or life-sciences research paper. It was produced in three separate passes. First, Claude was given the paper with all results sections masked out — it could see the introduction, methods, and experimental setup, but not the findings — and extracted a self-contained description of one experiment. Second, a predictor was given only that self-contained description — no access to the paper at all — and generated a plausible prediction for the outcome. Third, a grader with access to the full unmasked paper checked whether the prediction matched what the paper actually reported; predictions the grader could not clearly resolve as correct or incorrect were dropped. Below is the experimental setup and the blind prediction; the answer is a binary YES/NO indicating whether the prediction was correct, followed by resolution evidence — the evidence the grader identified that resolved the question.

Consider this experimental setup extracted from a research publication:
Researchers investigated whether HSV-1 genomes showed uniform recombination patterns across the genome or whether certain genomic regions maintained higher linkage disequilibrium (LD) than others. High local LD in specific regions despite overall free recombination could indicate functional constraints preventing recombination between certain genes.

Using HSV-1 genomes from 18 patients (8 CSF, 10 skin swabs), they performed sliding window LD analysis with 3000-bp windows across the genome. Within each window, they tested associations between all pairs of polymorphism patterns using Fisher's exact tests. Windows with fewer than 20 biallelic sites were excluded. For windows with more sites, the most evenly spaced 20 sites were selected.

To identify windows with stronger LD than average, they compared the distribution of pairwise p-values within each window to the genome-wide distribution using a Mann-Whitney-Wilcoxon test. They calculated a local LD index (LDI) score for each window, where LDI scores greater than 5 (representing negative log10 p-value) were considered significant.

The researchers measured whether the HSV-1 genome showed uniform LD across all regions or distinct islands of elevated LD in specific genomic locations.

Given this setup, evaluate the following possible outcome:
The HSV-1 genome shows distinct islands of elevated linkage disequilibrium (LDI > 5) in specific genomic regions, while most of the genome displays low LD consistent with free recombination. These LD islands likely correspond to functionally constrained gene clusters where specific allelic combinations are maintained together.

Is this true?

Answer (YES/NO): YES